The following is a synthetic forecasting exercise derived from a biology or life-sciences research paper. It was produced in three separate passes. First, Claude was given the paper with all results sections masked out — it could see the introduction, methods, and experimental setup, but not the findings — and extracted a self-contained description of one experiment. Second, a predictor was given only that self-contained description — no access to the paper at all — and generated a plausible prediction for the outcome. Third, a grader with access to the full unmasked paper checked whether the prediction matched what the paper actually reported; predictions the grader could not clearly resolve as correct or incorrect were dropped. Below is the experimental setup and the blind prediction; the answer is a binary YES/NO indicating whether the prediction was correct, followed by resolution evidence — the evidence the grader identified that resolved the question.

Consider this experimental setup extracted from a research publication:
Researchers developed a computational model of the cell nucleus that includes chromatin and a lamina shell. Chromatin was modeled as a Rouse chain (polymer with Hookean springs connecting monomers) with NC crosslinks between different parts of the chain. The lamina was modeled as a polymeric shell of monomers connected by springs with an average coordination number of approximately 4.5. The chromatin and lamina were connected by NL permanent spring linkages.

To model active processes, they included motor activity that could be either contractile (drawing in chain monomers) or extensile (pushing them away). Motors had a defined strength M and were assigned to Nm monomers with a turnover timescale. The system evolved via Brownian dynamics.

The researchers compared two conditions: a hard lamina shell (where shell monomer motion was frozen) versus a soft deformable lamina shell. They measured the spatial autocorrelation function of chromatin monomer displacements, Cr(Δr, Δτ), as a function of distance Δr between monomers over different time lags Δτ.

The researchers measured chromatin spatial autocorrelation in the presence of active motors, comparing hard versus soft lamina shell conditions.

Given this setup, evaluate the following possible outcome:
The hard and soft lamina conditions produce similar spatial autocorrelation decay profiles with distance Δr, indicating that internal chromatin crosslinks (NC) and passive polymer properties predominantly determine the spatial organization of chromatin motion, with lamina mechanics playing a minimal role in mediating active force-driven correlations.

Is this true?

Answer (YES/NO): NO